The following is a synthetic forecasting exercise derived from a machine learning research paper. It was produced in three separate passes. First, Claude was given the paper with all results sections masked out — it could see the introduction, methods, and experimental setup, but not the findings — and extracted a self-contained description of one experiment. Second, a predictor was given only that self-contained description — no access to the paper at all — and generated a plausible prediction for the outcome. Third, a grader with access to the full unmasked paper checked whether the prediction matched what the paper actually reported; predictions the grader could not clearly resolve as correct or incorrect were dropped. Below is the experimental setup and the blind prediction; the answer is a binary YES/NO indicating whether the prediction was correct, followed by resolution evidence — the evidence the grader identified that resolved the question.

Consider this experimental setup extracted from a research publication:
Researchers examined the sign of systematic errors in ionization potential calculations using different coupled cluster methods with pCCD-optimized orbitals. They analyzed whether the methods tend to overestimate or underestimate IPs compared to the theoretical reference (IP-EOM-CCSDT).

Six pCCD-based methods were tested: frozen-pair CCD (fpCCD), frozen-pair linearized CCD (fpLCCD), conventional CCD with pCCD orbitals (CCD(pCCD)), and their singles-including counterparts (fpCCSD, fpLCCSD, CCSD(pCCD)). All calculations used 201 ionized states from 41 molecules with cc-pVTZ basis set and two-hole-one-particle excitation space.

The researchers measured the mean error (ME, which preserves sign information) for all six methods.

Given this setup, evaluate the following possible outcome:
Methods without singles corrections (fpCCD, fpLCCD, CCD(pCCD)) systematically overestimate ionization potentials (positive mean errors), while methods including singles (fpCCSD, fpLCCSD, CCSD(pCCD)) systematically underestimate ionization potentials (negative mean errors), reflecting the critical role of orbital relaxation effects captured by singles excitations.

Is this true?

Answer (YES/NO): NO